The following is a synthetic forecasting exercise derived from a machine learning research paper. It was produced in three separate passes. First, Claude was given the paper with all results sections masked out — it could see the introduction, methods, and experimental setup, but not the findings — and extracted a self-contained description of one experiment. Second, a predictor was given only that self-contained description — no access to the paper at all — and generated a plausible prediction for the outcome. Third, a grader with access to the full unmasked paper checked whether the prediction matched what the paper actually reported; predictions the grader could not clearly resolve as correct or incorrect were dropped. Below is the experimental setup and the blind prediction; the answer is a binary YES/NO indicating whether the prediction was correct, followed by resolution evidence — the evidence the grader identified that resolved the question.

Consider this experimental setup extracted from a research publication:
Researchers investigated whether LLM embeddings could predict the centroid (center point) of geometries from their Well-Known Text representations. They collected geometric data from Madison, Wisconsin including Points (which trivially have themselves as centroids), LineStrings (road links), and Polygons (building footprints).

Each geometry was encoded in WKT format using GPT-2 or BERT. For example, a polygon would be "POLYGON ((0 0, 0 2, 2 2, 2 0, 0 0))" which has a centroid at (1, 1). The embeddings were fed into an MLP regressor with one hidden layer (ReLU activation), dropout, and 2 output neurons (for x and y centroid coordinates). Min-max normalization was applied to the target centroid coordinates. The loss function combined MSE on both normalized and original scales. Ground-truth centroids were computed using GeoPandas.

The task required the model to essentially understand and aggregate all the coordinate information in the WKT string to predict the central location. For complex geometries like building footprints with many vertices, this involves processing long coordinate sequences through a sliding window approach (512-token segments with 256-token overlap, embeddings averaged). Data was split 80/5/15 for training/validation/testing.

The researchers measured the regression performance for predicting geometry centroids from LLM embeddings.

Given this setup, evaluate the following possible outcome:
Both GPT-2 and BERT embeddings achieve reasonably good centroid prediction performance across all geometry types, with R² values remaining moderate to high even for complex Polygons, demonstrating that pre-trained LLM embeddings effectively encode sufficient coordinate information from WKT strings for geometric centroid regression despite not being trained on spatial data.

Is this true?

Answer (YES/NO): NO